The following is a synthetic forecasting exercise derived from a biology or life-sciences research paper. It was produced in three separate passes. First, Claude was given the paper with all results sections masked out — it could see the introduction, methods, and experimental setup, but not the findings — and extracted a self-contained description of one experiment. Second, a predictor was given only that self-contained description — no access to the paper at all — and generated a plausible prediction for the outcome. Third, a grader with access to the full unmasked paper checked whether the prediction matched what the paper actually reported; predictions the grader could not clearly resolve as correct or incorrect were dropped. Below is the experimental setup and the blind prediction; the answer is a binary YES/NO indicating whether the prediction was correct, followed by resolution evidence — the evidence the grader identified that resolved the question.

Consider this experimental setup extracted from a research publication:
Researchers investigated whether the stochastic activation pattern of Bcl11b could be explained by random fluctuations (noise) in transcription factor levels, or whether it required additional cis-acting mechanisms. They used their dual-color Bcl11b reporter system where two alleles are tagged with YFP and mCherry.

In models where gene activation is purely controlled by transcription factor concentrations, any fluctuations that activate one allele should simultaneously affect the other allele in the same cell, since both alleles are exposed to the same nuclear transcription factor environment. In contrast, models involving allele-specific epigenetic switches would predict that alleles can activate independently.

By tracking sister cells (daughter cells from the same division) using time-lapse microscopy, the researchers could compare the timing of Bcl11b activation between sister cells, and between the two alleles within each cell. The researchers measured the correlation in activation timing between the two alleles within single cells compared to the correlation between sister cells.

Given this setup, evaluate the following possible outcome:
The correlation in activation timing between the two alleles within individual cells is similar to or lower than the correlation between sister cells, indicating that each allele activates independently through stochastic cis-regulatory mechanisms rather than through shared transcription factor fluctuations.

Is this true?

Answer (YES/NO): YES